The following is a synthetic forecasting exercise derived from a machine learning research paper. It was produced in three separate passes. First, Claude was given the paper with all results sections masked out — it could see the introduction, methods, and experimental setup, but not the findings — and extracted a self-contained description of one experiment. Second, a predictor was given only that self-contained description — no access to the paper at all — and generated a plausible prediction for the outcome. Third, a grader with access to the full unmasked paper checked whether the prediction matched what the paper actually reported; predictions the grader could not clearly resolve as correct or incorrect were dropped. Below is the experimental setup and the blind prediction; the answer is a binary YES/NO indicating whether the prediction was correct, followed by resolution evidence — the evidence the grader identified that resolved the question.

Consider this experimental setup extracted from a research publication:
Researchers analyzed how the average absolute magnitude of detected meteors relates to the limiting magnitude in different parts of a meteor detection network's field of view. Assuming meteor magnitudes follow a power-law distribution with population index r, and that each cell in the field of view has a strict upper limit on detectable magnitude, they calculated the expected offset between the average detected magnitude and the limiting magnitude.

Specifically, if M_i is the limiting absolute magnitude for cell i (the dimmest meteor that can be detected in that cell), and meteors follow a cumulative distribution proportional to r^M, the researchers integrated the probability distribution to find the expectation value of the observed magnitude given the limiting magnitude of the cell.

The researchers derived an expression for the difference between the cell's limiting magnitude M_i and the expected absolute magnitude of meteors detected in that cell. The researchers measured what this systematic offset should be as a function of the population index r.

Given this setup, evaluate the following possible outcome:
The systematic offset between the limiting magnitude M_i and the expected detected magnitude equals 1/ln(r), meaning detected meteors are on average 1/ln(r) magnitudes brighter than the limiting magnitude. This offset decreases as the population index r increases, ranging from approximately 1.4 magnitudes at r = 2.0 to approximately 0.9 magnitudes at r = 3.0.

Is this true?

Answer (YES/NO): YES